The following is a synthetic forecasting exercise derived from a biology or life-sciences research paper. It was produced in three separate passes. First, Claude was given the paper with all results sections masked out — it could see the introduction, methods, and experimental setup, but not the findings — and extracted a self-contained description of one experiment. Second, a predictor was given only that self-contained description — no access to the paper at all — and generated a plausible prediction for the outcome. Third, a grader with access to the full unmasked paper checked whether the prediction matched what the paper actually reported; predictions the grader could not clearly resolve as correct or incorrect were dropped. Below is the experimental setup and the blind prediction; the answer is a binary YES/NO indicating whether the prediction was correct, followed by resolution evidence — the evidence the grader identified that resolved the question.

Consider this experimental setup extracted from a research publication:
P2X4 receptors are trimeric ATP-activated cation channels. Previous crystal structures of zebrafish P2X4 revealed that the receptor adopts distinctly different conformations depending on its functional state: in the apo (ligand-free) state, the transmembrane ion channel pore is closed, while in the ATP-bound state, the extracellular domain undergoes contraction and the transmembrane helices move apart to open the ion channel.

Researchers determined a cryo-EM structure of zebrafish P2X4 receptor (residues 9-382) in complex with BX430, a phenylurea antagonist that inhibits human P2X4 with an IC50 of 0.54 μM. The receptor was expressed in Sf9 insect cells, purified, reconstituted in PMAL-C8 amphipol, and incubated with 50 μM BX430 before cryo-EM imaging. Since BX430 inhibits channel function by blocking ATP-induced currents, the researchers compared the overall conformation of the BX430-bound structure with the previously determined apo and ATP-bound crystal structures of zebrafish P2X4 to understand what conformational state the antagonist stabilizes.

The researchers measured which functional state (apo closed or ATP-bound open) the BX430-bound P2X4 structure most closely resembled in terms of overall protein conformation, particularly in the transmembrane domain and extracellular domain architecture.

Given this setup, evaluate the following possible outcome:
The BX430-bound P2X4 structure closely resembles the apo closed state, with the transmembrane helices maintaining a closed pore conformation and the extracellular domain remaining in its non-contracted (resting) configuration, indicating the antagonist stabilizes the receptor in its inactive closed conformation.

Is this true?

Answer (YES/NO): NO